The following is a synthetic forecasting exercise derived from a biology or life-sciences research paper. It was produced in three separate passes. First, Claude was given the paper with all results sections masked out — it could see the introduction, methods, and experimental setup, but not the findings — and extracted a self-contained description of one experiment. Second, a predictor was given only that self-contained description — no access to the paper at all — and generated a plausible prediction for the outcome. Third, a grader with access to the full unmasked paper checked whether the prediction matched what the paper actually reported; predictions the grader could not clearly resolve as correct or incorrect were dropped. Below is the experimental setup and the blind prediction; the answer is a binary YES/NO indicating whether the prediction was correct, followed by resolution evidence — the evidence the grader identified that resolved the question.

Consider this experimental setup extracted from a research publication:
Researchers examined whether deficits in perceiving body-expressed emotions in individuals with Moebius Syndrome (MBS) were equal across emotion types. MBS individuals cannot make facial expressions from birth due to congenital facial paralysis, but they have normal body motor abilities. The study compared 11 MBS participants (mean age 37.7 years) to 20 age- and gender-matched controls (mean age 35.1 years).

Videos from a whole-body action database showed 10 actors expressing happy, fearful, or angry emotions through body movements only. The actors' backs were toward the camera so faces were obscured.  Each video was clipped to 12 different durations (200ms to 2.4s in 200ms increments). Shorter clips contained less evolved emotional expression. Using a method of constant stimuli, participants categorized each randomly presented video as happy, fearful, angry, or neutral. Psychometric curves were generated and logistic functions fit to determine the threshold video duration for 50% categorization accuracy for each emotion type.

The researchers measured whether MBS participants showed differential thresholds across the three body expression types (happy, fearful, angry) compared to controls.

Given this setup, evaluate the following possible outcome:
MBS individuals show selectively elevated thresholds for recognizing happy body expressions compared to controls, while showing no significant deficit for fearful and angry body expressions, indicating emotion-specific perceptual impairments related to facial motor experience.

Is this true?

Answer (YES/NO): NO